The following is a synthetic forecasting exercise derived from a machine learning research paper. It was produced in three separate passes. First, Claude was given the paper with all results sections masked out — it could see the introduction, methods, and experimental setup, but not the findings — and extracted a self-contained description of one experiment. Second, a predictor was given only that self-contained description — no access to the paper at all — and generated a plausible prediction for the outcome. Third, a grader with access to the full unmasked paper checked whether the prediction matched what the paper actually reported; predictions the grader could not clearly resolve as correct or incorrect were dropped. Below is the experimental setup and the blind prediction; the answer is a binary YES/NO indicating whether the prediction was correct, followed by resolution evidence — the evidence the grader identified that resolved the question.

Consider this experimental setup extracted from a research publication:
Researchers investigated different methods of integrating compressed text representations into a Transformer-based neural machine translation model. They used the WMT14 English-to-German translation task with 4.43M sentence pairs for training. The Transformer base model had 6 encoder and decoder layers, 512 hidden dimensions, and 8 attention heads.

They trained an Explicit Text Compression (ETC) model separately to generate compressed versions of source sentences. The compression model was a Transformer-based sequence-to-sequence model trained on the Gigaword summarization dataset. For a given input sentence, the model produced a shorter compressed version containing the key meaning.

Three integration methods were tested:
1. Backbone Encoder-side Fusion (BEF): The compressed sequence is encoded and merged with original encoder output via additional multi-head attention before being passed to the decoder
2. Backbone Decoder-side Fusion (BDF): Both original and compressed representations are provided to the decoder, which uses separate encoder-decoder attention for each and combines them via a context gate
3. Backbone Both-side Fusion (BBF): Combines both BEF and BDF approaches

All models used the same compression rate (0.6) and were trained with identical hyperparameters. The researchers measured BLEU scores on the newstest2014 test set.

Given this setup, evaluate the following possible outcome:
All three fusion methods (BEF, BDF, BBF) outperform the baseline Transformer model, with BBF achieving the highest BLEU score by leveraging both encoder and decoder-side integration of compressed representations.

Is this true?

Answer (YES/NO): YES